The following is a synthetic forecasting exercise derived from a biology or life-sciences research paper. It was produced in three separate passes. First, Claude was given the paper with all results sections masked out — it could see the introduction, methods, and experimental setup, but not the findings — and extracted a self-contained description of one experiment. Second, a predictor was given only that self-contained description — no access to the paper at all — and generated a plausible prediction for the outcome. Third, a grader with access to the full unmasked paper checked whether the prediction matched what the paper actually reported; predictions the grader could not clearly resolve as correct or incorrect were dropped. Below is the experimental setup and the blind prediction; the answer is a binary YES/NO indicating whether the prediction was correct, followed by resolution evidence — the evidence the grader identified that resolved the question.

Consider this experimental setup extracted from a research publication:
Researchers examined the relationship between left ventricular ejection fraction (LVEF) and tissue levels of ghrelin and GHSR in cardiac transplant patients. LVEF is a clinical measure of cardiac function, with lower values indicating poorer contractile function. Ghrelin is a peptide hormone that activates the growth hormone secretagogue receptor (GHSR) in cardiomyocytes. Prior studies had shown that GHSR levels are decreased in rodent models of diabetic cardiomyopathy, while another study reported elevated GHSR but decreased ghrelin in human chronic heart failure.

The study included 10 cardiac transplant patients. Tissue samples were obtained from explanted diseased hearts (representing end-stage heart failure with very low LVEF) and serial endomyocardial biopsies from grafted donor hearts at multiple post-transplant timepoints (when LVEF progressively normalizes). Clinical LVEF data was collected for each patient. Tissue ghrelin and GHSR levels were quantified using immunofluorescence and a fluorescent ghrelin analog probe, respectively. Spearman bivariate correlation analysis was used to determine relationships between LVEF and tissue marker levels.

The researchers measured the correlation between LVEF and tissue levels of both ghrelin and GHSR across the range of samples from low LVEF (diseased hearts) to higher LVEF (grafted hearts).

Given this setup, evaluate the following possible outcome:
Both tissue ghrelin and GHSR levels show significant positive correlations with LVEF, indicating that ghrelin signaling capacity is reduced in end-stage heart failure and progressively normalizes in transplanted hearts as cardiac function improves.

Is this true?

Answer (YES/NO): NO